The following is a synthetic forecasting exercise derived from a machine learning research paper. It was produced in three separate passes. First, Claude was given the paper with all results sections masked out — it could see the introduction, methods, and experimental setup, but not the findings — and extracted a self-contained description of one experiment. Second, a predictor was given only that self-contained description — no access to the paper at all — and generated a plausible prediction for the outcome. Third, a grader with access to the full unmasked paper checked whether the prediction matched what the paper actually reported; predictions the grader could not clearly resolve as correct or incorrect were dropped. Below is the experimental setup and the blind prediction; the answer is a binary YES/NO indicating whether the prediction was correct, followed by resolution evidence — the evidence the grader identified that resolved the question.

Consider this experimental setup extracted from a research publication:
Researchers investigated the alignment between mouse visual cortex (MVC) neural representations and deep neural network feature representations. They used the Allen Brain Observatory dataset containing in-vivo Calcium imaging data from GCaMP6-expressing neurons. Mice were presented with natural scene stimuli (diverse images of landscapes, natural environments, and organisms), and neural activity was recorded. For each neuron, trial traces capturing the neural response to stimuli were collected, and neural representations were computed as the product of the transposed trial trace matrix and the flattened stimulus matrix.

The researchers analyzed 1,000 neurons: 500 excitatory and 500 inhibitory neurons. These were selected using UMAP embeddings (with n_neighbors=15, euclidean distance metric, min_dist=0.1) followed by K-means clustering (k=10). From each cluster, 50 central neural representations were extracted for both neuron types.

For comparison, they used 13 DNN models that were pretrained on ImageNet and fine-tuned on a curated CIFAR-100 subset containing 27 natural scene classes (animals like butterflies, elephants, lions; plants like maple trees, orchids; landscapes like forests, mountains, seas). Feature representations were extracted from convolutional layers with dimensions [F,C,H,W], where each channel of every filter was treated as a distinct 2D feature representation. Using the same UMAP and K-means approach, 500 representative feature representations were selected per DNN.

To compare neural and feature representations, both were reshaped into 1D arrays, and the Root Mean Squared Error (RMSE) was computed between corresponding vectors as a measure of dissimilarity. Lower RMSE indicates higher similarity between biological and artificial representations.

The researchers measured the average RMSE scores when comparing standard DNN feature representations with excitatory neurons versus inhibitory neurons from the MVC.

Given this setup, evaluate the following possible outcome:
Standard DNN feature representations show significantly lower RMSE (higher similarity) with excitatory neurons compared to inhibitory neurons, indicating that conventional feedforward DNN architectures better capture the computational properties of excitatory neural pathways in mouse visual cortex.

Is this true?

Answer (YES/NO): NO